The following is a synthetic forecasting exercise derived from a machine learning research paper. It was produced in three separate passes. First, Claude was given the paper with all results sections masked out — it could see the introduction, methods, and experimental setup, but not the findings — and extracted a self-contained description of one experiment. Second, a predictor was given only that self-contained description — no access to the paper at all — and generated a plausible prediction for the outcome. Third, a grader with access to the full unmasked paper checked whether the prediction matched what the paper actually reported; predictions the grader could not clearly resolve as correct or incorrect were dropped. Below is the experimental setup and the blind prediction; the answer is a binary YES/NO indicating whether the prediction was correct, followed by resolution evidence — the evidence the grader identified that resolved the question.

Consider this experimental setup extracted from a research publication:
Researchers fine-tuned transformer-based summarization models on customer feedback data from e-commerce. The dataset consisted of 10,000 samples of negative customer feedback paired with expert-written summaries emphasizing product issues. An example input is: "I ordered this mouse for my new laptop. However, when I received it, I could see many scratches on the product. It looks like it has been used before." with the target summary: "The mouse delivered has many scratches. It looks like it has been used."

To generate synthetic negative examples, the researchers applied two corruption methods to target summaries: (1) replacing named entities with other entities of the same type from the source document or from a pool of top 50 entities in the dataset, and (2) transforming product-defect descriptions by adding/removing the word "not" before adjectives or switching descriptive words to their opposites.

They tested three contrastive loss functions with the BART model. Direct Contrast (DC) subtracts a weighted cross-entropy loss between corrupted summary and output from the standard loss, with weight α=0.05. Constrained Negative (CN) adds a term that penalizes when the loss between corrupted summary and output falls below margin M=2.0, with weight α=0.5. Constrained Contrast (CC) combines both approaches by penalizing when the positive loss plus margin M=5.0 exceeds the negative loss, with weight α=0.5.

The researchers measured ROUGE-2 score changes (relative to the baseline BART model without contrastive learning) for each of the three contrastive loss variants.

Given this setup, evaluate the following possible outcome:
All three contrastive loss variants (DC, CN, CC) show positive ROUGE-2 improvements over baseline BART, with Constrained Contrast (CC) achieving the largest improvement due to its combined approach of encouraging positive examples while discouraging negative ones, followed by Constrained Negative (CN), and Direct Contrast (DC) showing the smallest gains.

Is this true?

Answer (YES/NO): NO